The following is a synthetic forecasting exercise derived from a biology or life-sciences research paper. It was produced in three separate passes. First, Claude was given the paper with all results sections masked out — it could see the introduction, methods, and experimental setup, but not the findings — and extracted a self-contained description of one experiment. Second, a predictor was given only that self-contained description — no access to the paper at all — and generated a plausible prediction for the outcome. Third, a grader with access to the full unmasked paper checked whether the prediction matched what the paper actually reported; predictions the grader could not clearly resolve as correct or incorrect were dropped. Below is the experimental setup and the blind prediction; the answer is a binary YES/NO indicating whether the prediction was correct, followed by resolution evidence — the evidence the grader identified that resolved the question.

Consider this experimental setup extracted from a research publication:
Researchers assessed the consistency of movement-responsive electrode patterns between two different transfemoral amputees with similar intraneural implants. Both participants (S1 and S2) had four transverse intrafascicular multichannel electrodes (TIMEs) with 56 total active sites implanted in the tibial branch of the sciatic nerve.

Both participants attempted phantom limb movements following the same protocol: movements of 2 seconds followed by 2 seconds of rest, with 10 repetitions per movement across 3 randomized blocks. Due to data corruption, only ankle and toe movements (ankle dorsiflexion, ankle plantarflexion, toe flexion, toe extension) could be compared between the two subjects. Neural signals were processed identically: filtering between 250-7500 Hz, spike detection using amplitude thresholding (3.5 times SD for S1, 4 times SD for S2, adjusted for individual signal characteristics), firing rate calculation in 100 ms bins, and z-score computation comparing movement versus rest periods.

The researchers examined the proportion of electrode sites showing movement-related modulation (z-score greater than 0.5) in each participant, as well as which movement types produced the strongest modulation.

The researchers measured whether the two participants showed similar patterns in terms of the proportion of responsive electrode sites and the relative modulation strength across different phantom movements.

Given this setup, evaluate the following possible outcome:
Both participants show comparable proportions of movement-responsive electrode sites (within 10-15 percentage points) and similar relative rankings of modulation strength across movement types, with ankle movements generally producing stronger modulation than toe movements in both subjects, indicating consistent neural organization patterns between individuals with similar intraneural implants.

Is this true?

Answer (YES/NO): NO